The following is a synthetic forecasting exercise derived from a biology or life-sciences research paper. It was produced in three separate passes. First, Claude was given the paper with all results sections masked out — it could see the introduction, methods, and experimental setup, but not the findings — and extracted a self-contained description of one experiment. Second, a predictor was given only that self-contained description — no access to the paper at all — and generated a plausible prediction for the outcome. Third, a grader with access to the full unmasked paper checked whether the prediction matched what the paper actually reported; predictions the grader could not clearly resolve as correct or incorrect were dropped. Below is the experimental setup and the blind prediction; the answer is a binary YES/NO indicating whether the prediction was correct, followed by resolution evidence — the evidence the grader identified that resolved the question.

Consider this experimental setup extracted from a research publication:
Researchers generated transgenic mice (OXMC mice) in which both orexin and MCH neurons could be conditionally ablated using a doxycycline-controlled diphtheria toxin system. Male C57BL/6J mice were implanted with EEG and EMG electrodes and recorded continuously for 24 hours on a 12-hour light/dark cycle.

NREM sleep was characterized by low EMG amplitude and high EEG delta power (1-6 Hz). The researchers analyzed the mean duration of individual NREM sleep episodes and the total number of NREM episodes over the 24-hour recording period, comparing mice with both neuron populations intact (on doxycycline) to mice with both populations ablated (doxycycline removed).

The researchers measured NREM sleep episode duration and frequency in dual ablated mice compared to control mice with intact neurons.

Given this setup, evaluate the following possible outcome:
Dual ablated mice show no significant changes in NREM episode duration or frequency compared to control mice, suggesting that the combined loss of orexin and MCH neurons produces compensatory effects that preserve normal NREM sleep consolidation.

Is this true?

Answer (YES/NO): NO